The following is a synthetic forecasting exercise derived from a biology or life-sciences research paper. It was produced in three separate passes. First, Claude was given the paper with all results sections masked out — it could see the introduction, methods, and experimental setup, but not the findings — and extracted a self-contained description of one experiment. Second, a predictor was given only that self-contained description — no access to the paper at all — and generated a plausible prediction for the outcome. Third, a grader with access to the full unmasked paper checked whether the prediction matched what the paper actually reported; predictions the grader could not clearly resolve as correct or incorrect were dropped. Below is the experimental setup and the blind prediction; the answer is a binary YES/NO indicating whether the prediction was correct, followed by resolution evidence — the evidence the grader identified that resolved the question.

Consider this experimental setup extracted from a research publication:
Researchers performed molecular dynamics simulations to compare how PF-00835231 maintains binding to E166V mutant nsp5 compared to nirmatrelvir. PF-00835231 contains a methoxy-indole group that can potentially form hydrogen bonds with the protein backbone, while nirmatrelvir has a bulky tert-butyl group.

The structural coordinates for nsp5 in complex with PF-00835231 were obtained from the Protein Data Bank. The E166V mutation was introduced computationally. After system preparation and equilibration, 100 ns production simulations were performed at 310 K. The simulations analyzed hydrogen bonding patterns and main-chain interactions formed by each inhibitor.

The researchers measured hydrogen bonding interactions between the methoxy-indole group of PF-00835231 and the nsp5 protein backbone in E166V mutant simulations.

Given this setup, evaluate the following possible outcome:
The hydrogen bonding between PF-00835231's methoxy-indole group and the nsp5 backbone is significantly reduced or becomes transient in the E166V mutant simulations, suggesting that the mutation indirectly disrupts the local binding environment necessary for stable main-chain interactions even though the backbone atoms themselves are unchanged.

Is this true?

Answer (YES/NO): NO